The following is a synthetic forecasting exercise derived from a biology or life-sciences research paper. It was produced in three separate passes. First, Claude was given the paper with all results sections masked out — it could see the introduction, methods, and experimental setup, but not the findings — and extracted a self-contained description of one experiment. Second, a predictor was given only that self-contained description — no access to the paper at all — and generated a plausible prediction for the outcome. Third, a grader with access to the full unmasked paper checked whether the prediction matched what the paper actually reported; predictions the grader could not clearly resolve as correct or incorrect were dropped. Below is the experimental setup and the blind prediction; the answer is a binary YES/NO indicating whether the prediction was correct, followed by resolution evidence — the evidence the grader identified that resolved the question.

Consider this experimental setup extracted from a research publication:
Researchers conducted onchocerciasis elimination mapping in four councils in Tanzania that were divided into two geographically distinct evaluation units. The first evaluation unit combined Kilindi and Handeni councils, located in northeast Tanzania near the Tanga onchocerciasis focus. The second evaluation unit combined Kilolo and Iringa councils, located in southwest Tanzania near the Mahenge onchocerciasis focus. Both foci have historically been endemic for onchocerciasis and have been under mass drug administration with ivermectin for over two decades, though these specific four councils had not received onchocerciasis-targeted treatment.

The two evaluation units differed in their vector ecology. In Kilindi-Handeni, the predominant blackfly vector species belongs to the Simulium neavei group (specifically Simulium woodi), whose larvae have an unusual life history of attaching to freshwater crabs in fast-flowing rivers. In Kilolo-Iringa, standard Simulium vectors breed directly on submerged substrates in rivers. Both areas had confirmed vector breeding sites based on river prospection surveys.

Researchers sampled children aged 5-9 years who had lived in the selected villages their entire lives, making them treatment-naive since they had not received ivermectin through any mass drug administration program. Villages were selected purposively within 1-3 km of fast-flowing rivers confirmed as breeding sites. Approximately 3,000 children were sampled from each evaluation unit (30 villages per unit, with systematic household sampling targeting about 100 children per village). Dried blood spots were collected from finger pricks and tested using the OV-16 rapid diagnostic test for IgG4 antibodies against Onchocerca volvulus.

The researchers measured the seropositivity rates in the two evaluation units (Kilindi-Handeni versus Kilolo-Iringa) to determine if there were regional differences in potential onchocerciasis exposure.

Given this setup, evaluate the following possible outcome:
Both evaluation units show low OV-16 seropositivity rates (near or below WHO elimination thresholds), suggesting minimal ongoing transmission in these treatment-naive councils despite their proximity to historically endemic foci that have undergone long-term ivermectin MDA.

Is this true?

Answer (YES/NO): YES